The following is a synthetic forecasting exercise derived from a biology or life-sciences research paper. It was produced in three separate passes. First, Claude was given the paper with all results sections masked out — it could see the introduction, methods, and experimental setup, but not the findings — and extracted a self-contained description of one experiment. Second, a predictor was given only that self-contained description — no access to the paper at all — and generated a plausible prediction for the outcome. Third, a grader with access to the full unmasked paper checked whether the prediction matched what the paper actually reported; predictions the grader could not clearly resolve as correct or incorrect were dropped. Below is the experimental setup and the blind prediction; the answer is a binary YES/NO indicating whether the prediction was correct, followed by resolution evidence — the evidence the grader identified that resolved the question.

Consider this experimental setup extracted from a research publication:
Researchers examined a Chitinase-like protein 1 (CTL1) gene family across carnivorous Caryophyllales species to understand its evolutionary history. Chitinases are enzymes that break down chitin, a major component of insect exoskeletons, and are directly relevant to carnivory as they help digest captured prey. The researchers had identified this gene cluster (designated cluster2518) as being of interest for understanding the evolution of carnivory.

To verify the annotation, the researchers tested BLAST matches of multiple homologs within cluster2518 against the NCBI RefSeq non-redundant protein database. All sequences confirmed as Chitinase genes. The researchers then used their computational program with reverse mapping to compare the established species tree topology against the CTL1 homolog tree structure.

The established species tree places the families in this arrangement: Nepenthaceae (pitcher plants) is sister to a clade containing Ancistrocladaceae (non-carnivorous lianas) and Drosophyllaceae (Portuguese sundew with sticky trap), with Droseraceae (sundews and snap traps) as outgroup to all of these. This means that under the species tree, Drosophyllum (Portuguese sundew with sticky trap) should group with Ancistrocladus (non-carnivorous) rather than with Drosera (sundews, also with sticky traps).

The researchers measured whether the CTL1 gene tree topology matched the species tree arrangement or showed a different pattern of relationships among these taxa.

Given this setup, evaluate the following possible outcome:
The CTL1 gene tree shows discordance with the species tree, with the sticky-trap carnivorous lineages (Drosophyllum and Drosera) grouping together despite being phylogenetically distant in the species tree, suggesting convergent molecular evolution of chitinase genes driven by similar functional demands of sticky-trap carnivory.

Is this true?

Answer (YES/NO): NO